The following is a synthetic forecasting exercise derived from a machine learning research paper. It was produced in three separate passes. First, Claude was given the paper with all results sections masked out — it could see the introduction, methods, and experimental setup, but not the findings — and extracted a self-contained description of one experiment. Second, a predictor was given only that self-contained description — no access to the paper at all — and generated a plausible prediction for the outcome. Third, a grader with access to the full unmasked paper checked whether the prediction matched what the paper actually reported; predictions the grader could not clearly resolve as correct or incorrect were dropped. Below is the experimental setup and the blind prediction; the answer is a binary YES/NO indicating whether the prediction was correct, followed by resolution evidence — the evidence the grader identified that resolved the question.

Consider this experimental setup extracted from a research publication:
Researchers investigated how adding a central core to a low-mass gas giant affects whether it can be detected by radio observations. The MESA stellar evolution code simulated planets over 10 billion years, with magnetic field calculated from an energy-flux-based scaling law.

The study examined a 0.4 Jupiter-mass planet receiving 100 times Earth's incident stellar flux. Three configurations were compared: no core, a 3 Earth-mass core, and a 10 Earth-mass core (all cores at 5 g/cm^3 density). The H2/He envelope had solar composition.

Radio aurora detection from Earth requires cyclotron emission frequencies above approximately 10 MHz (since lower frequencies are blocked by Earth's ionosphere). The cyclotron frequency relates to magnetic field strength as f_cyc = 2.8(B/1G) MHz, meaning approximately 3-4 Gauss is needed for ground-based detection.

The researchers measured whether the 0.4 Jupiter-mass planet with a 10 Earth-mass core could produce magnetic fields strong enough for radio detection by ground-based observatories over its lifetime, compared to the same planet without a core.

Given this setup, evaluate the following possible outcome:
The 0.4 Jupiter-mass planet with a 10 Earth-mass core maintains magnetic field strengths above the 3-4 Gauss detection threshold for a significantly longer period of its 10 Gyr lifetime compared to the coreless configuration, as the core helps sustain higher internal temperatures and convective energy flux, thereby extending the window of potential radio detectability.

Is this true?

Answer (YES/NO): NO